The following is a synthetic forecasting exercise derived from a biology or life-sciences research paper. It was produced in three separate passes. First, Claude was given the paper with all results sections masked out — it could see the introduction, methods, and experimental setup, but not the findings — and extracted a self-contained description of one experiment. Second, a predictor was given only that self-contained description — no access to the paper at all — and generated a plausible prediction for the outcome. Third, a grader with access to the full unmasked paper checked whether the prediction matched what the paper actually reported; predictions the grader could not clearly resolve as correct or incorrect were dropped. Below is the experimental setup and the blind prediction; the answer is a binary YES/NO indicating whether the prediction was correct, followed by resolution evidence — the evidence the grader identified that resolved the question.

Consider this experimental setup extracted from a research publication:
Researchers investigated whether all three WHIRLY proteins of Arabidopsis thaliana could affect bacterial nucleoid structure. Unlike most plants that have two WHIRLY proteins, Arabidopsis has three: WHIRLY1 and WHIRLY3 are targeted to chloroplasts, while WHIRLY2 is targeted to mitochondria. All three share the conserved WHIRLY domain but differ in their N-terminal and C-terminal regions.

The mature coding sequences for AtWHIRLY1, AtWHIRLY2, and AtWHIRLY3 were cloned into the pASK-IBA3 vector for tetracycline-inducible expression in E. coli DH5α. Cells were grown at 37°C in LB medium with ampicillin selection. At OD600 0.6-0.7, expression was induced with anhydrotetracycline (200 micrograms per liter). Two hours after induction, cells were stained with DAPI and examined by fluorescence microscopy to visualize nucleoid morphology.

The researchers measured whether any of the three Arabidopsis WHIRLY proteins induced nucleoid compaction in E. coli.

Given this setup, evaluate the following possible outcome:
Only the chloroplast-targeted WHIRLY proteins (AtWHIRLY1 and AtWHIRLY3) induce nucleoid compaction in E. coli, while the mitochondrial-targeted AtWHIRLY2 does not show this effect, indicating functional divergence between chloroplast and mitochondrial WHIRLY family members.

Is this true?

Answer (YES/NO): NO